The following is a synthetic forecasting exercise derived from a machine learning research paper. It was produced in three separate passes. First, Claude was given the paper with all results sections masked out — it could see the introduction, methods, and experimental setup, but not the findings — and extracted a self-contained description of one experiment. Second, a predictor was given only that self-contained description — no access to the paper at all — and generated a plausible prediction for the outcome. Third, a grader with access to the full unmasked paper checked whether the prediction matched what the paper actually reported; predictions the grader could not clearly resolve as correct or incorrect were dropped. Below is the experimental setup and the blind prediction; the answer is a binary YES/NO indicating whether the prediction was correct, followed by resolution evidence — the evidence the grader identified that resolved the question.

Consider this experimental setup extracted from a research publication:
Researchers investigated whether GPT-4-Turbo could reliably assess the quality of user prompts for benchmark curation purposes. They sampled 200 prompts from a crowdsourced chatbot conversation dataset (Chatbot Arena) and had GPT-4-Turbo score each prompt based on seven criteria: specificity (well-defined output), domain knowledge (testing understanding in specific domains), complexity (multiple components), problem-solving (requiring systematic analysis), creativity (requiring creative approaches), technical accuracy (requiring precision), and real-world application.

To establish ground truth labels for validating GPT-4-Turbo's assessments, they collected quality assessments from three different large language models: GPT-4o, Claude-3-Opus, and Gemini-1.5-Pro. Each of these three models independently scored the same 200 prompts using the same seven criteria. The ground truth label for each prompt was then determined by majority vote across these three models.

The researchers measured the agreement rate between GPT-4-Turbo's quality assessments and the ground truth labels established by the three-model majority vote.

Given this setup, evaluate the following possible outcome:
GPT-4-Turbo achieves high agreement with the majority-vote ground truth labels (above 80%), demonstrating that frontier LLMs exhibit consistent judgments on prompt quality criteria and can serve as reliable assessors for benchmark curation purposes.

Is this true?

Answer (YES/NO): YES